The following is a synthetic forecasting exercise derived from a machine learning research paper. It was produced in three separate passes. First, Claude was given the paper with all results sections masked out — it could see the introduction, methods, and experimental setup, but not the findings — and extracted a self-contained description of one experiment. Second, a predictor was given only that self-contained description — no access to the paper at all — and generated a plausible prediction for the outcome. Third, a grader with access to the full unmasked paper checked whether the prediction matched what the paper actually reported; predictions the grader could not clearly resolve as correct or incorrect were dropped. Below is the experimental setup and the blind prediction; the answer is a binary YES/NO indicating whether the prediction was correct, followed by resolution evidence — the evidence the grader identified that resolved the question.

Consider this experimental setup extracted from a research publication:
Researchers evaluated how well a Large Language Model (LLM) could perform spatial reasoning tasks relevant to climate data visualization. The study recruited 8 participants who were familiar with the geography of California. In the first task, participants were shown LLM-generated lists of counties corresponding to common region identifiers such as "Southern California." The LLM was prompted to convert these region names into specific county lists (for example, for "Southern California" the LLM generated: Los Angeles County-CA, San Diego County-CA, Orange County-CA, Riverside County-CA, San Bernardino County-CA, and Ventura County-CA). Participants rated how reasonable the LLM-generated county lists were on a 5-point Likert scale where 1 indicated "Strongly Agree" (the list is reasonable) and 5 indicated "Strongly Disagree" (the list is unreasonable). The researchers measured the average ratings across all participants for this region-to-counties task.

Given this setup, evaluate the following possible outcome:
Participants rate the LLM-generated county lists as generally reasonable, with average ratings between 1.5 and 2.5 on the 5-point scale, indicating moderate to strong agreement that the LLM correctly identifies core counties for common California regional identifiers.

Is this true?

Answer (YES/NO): YES